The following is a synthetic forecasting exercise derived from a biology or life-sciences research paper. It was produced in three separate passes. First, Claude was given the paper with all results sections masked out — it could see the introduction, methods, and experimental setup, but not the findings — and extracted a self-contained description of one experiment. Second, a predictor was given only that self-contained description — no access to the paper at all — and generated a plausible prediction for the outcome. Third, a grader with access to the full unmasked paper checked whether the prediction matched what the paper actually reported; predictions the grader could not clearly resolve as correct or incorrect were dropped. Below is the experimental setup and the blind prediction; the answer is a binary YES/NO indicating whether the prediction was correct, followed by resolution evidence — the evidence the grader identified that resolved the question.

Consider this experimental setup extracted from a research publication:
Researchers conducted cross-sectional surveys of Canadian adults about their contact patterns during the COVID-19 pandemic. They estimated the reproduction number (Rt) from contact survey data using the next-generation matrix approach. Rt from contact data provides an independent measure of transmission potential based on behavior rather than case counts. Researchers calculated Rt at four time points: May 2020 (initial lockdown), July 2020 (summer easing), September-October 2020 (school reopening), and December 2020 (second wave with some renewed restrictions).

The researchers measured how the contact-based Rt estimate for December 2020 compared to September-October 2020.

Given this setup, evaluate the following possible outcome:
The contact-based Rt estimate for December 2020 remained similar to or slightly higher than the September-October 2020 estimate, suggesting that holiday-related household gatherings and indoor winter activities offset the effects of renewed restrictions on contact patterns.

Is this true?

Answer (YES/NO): NO